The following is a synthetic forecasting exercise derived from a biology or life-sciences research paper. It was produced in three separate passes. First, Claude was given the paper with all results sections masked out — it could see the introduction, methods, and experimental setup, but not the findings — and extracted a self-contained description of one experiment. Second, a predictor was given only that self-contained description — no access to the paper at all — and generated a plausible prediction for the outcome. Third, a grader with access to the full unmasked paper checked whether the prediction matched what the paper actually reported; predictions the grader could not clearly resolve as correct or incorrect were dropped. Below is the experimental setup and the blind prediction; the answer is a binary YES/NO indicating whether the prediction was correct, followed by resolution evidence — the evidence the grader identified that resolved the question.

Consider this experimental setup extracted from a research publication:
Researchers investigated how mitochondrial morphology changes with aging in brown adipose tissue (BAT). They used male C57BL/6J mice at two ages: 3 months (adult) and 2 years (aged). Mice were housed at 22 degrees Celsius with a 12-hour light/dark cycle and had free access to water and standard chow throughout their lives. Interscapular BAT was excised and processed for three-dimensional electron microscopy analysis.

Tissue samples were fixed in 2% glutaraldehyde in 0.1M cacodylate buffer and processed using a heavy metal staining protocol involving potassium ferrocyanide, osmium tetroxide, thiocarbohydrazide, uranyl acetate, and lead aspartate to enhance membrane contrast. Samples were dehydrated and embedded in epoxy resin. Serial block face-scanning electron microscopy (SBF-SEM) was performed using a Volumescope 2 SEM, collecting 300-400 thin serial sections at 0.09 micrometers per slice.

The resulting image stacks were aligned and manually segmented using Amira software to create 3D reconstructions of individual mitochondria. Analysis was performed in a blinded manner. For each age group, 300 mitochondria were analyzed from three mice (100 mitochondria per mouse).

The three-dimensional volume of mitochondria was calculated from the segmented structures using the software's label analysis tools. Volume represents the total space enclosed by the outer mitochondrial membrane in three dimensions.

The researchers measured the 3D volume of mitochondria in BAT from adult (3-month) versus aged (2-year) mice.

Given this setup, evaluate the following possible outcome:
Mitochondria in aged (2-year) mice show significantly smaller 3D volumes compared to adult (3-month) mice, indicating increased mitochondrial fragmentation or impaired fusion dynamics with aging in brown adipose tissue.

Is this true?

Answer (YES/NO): NO